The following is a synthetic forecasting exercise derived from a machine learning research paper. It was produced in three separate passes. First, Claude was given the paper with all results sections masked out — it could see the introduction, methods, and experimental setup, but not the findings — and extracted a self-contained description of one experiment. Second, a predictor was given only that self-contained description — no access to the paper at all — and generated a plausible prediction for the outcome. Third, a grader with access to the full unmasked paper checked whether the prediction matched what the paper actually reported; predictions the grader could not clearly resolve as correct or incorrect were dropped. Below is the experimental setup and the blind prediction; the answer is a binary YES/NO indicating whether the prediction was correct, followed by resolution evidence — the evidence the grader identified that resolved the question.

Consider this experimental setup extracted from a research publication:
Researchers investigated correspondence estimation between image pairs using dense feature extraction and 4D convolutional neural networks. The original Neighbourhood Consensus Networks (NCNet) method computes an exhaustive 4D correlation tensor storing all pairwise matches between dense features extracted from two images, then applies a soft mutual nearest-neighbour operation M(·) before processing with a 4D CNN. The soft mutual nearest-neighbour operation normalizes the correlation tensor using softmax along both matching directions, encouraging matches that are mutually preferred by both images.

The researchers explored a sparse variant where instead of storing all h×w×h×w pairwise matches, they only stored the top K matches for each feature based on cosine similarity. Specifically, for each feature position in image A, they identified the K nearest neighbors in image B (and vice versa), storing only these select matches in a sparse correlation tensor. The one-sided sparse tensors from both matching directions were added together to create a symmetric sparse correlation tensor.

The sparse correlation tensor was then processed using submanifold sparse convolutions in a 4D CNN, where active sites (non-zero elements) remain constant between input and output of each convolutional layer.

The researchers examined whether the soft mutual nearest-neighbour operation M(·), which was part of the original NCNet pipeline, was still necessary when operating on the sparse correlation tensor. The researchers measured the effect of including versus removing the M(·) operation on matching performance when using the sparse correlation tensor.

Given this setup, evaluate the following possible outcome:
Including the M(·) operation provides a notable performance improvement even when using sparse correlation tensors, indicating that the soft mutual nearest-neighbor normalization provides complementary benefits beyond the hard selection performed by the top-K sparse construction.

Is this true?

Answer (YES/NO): NO